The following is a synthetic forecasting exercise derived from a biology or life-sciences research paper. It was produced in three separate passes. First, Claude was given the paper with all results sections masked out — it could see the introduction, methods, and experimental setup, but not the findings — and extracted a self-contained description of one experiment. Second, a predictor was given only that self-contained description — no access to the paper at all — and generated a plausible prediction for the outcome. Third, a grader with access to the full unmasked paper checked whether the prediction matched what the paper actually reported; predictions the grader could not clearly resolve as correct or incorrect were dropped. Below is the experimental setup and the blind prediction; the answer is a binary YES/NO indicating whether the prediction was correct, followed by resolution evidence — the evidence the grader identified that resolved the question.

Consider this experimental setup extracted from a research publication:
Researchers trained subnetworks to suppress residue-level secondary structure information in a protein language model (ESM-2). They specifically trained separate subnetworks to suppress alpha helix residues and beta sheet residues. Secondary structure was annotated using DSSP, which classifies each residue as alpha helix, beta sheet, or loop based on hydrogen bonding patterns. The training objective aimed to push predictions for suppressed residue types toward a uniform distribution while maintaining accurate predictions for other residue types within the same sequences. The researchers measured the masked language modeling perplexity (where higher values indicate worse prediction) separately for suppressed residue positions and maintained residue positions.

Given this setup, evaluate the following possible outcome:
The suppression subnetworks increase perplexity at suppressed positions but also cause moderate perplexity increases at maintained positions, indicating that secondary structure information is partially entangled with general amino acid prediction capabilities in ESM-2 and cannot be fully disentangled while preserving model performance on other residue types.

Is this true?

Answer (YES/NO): NO